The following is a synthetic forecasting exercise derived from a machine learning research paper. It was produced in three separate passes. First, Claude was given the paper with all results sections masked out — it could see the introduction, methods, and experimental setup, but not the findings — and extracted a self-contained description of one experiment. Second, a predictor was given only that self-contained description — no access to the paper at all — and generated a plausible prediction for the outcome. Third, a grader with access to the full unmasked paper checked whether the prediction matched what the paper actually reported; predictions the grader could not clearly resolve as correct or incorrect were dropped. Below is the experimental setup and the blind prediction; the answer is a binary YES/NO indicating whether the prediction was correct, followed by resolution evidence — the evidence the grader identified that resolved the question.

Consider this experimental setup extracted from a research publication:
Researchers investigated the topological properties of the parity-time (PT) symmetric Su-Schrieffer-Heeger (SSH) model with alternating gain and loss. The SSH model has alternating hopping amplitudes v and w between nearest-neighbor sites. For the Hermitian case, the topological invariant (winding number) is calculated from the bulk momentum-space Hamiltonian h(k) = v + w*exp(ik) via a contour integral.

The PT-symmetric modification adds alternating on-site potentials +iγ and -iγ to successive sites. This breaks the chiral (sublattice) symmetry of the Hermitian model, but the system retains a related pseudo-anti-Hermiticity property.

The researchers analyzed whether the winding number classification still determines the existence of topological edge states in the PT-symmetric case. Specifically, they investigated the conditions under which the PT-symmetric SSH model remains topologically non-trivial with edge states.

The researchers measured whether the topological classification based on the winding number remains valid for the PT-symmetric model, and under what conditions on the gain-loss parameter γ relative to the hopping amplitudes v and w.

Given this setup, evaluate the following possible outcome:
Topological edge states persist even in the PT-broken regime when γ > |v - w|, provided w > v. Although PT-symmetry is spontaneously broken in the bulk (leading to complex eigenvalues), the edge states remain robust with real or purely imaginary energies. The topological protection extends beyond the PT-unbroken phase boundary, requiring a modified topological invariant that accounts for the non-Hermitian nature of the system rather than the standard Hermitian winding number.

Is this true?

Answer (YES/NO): NO